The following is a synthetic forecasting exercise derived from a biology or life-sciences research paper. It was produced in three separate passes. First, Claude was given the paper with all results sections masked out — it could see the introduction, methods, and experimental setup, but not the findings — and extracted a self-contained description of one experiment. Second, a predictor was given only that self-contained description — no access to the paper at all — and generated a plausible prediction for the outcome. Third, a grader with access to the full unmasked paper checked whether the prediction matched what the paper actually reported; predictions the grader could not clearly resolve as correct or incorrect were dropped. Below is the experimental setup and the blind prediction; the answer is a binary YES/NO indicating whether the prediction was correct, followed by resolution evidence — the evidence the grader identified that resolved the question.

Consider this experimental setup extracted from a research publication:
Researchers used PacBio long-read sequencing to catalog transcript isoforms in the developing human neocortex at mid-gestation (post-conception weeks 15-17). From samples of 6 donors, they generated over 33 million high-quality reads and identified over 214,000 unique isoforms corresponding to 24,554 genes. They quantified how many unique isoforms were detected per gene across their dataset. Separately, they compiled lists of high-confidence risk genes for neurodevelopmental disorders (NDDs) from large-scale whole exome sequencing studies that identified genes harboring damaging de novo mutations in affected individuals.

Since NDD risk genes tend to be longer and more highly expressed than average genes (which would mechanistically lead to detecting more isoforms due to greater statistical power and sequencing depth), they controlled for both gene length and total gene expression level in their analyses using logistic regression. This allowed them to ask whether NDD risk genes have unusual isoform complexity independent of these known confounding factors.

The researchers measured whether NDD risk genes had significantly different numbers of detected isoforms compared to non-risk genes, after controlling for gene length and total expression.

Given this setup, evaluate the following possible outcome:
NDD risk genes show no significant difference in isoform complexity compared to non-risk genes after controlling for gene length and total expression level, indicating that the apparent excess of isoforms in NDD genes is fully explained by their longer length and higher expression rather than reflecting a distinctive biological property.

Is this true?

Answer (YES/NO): NO